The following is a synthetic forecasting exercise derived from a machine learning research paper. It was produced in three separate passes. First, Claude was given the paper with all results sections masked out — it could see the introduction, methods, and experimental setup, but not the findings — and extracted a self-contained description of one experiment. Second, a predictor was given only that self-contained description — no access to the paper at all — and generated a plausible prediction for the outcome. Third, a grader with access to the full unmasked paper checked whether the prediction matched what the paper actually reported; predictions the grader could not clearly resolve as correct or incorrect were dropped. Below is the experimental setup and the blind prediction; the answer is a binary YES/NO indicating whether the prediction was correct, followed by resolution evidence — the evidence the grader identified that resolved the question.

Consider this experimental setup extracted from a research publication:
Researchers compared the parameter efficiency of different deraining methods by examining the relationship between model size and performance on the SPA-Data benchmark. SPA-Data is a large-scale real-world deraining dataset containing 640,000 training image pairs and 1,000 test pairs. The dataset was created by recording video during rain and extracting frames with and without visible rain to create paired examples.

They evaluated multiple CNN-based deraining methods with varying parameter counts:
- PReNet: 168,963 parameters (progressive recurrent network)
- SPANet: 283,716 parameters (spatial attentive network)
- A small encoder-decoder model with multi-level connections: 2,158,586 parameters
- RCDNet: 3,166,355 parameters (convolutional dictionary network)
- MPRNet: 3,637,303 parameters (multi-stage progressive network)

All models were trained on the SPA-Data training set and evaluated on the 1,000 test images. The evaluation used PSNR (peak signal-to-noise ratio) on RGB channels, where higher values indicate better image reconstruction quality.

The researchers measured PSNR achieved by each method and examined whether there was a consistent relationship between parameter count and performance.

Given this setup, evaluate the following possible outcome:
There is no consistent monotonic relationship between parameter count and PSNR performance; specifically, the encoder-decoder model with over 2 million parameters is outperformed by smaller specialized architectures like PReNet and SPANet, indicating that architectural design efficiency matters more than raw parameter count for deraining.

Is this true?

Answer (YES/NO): NO